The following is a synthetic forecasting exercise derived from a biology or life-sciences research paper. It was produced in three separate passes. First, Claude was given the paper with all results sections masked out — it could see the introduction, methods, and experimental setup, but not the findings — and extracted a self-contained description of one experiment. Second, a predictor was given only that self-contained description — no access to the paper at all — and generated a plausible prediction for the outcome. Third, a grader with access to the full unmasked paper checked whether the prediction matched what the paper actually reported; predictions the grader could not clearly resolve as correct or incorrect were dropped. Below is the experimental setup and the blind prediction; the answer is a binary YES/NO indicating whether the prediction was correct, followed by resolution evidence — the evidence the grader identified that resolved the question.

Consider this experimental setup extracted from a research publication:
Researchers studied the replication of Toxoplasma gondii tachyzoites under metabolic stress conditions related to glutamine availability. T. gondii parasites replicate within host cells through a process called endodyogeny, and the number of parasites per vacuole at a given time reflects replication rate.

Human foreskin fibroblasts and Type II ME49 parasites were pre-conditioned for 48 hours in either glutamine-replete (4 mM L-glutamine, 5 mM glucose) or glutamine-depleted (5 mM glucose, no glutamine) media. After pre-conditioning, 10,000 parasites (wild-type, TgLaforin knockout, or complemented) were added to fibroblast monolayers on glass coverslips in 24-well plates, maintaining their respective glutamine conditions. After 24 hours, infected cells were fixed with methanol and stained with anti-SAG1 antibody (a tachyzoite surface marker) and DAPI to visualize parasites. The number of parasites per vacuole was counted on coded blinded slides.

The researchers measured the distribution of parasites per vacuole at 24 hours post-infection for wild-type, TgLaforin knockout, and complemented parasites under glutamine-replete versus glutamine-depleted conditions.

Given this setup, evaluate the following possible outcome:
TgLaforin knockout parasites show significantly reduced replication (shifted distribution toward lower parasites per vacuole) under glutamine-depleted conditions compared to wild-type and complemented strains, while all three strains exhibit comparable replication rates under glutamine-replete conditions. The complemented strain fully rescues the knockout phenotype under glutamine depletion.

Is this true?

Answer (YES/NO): NO